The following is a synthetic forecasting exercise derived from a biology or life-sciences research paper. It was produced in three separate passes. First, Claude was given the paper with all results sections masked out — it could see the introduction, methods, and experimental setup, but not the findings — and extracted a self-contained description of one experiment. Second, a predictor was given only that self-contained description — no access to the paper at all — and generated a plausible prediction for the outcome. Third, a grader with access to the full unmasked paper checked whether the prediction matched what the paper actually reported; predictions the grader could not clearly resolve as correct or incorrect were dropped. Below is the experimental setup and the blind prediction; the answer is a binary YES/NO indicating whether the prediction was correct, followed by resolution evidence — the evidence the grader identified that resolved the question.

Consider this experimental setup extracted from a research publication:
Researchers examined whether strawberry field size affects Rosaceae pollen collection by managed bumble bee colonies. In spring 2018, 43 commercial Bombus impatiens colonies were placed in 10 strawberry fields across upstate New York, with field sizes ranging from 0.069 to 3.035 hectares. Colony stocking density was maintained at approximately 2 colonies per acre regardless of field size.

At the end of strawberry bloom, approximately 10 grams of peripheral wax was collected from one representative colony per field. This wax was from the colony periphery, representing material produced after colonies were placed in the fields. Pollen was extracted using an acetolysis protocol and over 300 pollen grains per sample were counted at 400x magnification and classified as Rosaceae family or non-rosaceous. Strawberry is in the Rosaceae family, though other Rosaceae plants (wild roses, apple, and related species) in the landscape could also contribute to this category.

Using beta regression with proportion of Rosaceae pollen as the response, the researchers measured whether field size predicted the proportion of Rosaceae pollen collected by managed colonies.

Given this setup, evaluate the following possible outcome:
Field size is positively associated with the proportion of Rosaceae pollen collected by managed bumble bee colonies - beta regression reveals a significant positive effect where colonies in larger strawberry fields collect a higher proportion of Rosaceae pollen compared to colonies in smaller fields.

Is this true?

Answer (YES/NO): YES